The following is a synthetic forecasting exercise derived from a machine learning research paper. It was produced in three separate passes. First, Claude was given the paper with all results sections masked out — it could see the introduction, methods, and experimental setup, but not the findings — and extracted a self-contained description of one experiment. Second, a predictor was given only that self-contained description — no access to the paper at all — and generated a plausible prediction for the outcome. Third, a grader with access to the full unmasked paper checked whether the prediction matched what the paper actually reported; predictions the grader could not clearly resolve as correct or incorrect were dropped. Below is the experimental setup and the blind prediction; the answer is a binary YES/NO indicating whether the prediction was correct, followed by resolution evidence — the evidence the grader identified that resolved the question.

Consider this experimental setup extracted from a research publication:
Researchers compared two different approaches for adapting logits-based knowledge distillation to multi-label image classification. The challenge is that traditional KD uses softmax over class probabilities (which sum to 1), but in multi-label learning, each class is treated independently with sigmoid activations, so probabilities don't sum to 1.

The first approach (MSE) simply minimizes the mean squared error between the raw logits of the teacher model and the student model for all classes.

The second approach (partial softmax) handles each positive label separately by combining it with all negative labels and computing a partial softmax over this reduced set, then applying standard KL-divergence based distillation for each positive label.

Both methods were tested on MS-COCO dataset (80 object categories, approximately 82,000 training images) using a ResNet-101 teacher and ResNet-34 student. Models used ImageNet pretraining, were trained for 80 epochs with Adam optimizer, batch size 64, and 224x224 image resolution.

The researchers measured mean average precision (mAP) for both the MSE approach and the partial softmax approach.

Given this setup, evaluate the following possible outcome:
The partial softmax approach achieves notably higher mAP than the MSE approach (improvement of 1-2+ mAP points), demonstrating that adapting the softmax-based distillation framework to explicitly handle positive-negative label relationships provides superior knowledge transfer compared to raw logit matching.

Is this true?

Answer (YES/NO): NO